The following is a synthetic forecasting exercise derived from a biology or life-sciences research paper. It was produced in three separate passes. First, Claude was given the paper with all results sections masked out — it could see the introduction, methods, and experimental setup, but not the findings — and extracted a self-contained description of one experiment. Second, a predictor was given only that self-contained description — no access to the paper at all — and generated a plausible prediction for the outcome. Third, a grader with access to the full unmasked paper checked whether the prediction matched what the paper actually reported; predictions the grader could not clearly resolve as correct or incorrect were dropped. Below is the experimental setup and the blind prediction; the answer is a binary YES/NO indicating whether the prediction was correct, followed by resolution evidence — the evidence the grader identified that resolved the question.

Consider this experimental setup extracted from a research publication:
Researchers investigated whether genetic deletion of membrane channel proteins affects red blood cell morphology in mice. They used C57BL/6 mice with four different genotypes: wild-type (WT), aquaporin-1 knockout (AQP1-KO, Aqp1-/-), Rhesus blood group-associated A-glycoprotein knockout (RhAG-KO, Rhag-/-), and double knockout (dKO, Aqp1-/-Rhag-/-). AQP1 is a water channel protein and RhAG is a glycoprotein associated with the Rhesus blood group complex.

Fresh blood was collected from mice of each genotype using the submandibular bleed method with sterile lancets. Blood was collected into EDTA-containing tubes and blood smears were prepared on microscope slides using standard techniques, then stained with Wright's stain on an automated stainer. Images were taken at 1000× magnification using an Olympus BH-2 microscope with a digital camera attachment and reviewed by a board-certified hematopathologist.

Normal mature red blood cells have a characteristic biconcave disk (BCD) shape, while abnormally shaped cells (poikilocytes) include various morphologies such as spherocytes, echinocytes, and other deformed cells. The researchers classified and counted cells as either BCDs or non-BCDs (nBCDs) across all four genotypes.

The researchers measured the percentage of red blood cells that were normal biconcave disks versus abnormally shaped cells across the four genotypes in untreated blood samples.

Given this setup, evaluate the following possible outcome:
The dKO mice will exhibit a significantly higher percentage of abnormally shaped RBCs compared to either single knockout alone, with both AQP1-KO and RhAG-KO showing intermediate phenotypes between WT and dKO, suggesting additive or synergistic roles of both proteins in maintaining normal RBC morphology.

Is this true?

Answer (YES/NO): NO